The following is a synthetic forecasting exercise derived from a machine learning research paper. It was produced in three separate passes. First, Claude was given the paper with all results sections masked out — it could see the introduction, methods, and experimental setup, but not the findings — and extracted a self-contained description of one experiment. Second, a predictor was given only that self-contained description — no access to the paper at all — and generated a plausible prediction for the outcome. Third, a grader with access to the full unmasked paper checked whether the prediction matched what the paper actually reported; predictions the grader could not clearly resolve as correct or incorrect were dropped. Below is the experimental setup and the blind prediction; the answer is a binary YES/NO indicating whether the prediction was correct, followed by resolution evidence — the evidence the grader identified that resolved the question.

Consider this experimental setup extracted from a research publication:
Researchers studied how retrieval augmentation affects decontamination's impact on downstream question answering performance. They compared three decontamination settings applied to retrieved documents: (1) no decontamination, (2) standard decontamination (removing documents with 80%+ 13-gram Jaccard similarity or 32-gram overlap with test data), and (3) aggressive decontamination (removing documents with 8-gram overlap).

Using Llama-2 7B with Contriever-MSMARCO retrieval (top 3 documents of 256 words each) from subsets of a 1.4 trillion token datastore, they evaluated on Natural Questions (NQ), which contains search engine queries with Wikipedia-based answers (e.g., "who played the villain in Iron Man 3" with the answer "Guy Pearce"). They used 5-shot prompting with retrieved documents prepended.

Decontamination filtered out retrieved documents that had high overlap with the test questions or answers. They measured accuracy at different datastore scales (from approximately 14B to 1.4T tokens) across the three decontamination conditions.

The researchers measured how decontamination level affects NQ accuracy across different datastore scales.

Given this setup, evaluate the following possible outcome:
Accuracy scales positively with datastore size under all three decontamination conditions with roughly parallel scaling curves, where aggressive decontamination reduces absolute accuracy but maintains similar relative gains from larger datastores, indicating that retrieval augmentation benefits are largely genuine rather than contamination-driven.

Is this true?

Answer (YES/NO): NO